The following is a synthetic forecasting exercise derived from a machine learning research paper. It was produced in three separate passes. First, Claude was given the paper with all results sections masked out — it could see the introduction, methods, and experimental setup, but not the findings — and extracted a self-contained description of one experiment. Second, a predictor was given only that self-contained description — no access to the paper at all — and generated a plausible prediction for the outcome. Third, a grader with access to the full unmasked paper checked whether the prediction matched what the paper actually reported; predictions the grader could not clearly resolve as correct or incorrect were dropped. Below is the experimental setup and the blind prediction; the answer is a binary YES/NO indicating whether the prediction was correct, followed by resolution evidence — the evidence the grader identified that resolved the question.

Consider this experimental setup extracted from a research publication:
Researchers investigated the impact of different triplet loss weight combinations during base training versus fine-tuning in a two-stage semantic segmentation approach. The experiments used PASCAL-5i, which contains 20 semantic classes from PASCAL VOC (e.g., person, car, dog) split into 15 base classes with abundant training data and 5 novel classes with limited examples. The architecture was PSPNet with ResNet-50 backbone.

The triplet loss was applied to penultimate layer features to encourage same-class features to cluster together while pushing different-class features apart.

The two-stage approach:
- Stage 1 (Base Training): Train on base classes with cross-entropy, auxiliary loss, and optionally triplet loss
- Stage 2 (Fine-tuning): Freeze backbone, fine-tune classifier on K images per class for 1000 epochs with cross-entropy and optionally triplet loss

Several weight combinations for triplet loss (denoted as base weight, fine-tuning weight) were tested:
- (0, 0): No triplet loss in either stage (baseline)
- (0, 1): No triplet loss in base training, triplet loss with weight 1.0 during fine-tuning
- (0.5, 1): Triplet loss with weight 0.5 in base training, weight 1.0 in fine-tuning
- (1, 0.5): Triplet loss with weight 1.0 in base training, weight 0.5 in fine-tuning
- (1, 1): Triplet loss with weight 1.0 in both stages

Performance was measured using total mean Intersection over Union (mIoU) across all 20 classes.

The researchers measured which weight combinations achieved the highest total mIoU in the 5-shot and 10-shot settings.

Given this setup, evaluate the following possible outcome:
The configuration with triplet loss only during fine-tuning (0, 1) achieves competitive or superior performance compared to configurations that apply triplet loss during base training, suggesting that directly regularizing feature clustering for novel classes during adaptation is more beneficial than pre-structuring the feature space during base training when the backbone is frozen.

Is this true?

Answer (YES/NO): NO